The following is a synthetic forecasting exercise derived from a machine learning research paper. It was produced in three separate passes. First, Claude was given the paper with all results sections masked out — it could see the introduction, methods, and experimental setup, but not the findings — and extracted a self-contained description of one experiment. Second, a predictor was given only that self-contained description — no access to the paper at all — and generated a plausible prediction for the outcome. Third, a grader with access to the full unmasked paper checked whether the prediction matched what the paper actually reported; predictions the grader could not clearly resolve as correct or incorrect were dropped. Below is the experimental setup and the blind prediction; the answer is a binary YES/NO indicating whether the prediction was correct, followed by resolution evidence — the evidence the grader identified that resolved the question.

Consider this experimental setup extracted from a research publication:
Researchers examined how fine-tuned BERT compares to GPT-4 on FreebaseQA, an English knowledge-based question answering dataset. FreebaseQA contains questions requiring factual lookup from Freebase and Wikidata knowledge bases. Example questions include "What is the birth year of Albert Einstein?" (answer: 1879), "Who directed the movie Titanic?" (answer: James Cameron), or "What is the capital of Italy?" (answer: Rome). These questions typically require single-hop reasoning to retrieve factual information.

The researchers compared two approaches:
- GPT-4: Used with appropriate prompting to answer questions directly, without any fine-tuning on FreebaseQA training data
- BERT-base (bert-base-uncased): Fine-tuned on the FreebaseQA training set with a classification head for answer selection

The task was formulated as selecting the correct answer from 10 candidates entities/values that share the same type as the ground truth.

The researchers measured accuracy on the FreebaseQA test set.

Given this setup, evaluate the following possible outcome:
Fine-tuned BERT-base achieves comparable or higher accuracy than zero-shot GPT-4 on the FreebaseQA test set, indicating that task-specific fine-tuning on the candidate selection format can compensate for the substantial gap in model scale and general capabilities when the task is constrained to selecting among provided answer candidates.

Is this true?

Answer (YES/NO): YES